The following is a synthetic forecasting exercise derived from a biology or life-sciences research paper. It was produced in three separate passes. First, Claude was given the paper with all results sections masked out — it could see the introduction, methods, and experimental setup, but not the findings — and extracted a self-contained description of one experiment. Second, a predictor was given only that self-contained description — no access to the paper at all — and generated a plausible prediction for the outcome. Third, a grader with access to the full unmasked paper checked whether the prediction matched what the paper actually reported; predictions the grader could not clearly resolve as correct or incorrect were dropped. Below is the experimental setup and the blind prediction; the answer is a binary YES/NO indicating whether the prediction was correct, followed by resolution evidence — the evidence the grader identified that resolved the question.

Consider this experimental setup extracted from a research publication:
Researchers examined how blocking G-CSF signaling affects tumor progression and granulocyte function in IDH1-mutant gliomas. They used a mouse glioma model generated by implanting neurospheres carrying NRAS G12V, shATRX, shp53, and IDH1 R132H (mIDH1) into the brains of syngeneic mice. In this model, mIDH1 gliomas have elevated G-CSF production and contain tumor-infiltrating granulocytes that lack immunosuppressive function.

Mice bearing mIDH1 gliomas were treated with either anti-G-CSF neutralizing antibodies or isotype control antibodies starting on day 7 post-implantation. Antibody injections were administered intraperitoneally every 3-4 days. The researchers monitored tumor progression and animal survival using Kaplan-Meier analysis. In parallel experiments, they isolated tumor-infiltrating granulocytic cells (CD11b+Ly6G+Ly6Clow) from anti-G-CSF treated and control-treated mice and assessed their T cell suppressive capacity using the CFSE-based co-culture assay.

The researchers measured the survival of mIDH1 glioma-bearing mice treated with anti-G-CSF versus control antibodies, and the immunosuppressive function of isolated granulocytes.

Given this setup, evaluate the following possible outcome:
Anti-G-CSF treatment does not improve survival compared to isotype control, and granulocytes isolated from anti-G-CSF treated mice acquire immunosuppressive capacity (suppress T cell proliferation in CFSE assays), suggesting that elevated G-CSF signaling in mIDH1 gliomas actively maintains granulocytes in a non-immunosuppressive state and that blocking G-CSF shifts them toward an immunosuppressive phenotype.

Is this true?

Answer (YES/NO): YES